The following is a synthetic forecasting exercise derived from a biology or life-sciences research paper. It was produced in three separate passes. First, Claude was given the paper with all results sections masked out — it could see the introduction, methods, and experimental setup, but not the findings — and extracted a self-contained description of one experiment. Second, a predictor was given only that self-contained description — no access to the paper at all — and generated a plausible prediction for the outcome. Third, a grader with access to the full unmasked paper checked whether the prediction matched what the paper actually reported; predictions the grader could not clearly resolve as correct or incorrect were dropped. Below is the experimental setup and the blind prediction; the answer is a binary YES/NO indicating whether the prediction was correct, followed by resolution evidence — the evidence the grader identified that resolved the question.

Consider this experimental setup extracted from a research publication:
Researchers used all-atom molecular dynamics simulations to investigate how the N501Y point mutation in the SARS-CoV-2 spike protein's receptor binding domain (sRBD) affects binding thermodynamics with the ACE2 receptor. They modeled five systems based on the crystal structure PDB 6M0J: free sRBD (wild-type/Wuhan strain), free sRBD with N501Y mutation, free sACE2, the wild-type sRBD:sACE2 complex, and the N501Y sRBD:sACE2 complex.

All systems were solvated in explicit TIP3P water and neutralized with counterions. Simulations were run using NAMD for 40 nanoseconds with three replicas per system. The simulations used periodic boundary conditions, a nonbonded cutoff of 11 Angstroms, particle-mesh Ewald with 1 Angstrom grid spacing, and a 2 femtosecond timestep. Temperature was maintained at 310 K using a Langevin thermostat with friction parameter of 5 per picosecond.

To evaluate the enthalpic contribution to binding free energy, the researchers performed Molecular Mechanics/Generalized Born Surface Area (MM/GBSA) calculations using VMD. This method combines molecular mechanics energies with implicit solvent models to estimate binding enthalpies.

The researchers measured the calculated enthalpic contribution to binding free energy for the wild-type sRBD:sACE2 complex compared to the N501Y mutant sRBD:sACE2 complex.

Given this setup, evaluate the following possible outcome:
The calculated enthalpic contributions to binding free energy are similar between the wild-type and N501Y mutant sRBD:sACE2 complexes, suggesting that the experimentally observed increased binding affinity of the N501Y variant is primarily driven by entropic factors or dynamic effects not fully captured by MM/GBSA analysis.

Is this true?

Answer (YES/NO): NO